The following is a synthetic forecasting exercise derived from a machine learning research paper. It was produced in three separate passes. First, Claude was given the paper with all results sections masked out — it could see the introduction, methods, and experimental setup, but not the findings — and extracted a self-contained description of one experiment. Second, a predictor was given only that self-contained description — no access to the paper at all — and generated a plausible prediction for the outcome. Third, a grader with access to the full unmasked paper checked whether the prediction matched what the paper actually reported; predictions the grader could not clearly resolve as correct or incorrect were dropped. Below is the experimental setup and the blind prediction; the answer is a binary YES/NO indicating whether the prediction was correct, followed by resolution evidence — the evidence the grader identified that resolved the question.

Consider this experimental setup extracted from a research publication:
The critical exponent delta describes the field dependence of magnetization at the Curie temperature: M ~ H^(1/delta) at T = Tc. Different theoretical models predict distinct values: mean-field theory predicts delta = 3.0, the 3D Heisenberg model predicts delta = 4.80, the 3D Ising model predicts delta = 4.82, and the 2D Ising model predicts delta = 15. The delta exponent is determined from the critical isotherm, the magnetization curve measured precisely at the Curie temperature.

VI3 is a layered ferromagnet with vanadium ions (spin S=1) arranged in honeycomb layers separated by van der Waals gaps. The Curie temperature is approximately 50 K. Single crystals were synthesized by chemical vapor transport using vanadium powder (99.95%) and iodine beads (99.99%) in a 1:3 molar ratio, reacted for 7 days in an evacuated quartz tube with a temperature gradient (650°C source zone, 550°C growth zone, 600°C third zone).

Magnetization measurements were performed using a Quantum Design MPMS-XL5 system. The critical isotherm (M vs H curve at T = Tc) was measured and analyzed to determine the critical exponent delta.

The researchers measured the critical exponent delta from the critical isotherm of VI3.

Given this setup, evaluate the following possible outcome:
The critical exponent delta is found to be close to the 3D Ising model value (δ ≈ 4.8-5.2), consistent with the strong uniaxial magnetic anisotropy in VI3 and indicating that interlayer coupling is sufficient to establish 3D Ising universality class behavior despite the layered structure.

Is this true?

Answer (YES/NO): NO